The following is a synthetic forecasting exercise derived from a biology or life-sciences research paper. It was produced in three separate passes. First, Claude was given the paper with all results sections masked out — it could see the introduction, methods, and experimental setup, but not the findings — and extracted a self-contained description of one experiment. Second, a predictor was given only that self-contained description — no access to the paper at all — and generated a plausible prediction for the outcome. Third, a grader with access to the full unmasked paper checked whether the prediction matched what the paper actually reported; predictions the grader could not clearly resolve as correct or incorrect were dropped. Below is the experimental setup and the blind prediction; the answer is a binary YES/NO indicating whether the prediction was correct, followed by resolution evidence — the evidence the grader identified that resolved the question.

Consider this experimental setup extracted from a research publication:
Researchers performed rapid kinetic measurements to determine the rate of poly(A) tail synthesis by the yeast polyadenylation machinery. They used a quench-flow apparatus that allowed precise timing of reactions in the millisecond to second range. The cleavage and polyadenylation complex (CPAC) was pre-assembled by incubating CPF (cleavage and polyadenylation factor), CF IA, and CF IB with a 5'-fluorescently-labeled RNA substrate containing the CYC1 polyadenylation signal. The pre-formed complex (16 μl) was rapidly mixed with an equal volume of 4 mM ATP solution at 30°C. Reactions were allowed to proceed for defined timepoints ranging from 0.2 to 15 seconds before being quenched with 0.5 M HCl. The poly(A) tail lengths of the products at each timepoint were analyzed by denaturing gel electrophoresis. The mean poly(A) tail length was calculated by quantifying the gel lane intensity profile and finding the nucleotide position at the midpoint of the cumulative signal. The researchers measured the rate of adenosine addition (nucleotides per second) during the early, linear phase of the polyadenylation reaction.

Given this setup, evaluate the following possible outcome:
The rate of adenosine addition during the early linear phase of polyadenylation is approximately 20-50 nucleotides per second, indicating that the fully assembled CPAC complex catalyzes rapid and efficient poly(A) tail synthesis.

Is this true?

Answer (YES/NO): YES